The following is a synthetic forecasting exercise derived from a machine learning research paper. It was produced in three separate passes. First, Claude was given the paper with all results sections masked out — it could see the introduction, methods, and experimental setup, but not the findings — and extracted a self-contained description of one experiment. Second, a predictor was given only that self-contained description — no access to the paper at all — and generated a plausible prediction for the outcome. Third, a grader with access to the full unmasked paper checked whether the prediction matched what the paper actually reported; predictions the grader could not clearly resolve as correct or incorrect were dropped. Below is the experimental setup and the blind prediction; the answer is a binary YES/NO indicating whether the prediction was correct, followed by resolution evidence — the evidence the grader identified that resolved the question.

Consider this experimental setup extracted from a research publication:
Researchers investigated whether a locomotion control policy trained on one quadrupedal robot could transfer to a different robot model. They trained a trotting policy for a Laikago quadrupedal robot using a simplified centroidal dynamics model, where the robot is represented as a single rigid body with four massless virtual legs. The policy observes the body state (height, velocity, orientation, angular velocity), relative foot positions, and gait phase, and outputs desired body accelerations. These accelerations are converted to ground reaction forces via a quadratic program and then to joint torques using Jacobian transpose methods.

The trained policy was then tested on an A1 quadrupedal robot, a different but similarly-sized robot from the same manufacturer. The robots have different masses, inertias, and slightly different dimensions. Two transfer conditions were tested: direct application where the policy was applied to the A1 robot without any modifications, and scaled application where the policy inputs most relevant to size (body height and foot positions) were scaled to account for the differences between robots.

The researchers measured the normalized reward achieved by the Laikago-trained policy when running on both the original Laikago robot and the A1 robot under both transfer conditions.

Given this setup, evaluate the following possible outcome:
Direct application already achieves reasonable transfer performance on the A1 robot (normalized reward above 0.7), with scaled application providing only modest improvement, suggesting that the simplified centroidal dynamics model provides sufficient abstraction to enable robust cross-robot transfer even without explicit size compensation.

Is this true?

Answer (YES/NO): NO